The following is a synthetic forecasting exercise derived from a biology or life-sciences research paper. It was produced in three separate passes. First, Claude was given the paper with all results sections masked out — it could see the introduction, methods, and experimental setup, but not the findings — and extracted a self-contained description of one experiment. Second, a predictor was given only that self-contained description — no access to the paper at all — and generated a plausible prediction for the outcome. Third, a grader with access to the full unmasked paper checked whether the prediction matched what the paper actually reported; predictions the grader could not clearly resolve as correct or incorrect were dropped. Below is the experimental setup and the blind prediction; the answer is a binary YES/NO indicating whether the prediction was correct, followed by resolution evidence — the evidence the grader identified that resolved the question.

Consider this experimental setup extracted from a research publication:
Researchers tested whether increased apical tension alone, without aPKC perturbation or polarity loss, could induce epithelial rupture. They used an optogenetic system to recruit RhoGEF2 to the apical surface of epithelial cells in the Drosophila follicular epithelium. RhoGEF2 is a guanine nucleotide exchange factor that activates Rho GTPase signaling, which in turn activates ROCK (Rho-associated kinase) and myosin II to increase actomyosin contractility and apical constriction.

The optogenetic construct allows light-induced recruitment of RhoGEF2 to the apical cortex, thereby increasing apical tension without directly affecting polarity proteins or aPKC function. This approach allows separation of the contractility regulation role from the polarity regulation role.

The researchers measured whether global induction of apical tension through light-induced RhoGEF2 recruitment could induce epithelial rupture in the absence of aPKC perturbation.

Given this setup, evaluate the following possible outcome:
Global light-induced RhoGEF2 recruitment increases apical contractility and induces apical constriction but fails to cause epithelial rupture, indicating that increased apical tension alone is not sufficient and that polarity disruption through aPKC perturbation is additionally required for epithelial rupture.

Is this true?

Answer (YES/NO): NO